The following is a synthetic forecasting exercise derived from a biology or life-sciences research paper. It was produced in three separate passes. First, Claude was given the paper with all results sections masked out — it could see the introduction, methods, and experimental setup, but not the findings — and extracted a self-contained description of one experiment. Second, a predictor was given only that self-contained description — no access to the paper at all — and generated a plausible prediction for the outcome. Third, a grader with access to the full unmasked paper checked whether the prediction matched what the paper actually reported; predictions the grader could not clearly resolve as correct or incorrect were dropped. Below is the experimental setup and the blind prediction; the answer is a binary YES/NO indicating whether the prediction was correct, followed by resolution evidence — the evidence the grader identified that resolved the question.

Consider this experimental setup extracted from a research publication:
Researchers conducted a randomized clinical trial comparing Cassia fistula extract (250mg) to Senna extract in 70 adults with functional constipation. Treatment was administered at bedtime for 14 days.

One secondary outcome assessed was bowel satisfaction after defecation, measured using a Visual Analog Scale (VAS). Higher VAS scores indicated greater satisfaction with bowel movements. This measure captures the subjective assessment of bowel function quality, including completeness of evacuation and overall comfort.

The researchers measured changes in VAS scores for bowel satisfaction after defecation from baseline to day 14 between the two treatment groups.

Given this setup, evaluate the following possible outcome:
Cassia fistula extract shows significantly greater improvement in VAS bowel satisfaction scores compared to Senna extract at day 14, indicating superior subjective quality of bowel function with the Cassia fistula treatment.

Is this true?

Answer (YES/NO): NO